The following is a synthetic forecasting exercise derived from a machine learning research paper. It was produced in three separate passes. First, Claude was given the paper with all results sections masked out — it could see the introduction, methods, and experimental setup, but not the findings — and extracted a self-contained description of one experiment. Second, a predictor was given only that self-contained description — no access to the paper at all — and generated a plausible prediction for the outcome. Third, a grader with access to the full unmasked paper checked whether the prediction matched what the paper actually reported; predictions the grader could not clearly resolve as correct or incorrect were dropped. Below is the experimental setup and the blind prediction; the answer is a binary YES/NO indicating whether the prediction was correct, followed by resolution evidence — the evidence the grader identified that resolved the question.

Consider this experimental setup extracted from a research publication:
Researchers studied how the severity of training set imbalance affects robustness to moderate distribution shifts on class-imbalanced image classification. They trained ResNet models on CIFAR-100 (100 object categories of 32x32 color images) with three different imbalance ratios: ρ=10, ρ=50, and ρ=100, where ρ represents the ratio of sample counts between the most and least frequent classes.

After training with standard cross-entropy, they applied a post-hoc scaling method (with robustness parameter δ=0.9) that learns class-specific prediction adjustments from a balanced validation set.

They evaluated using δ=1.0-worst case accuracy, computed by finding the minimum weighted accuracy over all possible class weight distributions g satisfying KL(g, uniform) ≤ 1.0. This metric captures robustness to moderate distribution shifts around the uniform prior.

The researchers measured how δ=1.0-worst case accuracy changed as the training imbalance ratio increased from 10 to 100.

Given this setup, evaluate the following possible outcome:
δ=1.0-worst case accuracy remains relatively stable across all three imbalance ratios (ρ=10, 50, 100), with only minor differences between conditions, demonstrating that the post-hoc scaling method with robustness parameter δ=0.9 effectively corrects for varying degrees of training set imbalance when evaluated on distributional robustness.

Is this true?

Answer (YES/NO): NO